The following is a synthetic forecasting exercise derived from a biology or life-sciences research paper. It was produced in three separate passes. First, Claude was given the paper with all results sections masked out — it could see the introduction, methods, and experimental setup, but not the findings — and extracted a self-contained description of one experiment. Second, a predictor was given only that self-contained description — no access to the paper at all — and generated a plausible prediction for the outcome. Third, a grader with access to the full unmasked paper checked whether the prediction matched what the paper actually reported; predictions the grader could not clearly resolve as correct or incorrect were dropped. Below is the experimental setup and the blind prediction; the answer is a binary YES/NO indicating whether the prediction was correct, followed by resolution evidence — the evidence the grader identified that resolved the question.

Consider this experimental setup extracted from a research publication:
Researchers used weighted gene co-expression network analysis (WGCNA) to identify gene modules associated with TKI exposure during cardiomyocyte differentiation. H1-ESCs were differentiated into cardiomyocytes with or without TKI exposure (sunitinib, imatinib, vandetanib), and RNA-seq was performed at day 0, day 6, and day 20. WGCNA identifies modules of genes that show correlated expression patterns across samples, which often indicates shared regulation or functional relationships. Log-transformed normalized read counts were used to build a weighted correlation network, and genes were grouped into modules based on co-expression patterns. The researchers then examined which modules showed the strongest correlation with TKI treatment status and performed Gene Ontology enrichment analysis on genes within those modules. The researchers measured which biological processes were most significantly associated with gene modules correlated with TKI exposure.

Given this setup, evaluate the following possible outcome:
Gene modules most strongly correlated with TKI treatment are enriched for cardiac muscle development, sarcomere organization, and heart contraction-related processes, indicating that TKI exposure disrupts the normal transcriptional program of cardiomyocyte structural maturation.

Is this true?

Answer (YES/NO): NO